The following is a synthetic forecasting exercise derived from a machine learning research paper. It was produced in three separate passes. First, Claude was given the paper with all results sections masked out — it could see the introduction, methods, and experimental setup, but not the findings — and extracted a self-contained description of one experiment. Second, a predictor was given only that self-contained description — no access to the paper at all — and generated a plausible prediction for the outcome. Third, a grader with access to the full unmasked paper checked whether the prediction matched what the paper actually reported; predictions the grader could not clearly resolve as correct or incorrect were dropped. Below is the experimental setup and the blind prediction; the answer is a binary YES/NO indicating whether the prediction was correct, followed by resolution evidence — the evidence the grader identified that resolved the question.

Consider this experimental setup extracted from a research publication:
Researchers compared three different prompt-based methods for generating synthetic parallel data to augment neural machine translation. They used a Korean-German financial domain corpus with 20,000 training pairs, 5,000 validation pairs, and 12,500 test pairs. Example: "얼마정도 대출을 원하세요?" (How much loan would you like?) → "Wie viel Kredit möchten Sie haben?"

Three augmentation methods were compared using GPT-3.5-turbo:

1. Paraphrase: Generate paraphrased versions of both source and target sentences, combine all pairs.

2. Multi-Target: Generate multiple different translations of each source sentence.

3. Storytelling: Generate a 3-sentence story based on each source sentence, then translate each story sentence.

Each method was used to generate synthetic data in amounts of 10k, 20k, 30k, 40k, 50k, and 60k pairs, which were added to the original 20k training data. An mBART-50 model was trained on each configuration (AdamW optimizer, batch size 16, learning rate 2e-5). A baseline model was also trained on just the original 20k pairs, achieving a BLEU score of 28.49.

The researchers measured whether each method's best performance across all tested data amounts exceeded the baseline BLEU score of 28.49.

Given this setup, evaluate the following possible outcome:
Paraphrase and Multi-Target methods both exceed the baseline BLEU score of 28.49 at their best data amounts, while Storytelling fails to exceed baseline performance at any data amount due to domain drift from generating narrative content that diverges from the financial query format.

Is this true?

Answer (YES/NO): NO